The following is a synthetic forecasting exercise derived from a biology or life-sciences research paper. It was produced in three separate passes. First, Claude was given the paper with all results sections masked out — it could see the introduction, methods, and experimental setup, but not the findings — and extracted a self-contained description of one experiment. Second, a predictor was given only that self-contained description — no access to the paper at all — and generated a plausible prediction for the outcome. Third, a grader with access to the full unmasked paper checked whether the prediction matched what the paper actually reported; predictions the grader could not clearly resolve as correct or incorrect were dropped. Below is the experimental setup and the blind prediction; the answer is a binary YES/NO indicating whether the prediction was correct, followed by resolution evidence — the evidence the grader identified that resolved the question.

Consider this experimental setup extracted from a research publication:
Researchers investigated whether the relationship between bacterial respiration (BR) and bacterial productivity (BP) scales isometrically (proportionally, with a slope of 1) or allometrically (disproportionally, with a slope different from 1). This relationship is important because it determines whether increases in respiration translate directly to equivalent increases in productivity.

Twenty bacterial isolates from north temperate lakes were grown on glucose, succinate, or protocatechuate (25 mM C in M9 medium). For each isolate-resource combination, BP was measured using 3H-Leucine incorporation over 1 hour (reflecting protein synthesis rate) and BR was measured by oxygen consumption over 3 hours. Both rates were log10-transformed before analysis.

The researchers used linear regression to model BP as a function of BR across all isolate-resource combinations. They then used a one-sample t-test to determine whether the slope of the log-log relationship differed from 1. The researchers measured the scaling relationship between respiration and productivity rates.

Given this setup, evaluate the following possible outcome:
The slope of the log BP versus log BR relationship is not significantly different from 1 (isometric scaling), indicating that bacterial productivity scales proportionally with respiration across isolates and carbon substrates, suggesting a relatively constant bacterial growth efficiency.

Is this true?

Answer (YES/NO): YES